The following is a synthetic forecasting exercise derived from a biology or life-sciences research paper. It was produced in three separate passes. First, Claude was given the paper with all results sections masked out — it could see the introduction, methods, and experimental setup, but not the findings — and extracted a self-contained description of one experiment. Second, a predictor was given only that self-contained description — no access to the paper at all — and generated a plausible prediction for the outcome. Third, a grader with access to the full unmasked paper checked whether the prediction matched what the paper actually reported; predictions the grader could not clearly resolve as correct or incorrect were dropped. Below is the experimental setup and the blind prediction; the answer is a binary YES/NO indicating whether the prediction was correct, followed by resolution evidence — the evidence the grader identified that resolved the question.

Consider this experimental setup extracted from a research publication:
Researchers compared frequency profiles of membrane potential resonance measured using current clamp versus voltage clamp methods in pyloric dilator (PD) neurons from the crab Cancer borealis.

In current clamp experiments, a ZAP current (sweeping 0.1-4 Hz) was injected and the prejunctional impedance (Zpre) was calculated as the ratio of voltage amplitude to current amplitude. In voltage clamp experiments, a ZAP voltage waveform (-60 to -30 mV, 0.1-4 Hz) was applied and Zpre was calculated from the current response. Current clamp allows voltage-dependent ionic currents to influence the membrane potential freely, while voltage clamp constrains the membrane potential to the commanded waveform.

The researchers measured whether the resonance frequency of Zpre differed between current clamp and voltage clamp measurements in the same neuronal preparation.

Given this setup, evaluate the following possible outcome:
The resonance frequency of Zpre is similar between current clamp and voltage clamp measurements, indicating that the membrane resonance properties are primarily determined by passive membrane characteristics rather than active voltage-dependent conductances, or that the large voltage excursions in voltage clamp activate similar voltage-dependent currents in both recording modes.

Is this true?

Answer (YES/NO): NO